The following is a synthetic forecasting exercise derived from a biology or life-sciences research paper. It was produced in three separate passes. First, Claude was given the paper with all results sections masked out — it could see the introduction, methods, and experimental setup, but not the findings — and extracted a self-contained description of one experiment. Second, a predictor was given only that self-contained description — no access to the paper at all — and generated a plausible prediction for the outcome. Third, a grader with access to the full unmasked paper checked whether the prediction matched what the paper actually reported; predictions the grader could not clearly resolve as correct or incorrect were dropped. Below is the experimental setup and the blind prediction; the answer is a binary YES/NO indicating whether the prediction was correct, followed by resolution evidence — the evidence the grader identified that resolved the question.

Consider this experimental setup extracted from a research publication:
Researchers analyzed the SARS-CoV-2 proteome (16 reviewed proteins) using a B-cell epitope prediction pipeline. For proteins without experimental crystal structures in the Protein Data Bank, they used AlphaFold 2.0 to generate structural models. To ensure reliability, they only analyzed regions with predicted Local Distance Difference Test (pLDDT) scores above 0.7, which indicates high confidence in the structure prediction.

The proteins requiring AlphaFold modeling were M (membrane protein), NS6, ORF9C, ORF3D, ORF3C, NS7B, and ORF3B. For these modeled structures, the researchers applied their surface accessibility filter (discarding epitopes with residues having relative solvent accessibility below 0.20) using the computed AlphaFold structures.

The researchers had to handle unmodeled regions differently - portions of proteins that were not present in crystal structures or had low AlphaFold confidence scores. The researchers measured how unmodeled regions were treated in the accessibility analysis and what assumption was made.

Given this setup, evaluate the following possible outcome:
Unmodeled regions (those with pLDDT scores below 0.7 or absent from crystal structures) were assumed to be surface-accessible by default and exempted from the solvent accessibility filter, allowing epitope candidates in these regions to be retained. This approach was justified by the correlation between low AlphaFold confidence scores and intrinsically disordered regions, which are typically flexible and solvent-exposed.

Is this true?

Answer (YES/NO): NO